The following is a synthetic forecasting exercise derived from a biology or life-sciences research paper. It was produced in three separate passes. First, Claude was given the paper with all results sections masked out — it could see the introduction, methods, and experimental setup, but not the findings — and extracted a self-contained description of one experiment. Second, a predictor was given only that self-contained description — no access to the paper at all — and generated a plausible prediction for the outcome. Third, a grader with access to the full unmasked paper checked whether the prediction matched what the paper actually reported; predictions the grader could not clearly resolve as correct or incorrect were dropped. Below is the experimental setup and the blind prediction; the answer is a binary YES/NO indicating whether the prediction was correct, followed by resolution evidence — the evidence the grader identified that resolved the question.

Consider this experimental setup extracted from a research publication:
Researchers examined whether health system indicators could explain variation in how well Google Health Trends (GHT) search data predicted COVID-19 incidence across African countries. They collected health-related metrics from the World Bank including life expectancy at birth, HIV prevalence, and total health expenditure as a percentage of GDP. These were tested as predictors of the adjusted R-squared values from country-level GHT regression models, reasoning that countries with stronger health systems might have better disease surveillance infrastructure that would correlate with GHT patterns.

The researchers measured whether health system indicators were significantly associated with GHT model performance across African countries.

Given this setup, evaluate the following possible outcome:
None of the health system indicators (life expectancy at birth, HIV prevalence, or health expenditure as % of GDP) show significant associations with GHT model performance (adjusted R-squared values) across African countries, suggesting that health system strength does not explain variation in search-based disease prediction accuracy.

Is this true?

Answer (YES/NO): NO